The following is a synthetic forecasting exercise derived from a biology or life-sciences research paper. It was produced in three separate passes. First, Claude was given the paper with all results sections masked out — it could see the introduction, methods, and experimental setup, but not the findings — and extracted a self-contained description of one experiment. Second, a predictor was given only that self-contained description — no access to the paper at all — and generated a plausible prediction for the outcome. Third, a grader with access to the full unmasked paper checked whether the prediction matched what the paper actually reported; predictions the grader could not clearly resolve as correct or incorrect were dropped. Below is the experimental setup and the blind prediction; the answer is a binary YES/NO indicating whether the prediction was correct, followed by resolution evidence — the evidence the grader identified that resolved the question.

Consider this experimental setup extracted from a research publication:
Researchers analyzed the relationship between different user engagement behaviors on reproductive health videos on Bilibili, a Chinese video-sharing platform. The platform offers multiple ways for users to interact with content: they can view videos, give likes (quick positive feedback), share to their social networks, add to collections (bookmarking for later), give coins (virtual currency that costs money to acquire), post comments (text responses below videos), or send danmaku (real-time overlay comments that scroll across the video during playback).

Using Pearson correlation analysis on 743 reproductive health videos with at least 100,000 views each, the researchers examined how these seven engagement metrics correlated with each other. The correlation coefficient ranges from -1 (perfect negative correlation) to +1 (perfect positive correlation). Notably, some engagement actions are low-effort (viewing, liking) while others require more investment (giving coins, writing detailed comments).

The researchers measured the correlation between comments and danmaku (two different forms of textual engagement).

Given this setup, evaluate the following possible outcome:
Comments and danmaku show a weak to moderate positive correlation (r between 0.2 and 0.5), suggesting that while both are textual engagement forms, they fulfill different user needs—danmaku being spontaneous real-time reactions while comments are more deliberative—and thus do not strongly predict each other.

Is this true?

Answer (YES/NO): NO